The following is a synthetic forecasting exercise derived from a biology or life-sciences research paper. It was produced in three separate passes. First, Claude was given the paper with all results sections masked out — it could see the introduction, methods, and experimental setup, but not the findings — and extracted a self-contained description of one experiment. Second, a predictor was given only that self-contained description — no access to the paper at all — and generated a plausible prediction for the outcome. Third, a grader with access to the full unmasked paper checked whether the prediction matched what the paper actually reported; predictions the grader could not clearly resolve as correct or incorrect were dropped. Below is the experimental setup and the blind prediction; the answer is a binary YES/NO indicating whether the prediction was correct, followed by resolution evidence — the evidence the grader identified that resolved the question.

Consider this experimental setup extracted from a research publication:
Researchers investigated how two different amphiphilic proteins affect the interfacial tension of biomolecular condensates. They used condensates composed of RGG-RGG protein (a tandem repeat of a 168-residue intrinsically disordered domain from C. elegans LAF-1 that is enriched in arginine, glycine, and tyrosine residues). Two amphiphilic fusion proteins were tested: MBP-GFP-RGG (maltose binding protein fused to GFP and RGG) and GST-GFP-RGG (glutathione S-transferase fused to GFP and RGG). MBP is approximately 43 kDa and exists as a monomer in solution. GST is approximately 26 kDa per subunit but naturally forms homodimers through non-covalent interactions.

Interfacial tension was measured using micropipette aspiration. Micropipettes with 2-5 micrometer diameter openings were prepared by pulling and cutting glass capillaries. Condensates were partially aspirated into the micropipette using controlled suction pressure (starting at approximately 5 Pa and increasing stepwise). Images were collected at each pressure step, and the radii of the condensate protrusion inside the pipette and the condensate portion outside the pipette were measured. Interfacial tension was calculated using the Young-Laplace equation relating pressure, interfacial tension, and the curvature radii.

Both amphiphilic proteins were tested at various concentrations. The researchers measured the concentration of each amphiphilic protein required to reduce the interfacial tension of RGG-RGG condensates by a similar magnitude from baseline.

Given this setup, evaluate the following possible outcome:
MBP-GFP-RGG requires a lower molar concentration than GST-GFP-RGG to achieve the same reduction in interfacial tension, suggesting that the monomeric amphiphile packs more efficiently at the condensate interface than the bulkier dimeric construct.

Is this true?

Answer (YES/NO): NO